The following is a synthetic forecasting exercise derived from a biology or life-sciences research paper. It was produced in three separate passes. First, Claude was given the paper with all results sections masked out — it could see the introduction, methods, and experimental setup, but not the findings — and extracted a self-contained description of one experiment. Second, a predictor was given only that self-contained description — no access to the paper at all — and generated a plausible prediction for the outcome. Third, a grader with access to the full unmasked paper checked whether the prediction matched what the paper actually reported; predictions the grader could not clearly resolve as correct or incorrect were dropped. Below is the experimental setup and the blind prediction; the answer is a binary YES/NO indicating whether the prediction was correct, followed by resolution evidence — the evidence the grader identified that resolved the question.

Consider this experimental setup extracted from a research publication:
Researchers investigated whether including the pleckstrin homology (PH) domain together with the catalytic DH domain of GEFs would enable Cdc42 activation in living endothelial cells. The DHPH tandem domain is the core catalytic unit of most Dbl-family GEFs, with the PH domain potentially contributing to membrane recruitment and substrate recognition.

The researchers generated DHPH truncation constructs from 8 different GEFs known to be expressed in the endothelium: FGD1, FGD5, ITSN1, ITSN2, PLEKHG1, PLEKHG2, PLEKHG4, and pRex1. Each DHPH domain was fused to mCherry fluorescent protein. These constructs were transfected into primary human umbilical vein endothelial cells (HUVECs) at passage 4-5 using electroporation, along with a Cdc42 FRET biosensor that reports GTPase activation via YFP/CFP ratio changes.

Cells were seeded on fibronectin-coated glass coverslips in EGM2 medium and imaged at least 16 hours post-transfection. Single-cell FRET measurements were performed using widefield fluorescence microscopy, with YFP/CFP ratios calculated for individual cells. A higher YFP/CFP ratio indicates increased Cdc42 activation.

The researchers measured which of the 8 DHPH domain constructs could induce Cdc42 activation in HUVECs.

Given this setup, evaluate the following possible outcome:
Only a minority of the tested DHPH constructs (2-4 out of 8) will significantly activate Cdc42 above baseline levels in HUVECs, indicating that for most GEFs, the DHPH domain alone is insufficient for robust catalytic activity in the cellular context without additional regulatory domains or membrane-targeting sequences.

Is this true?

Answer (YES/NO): YES